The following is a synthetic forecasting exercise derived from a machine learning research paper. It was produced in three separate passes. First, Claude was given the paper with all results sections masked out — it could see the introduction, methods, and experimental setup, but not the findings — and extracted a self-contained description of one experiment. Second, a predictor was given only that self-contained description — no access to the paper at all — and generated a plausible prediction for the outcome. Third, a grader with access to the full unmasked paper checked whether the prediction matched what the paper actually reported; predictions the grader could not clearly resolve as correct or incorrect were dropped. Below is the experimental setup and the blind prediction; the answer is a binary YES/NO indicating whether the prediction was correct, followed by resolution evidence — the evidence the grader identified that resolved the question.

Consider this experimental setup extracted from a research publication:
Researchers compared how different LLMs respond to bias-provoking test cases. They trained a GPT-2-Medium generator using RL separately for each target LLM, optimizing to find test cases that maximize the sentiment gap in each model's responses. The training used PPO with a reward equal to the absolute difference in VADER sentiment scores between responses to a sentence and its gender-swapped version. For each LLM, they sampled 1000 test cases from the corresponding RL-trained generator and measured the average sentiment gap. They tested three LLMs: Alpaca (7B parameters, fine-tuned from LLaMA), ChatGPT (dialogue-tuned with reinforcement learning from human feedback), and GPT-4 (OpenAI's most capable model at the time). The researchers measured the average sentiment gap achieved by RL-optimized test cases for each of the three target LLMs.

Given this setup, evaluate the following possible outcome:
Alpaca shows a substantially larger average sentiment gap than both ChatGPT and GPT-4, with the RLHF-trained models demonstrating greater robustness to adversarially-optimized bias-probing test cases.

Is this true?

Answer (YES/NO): NO